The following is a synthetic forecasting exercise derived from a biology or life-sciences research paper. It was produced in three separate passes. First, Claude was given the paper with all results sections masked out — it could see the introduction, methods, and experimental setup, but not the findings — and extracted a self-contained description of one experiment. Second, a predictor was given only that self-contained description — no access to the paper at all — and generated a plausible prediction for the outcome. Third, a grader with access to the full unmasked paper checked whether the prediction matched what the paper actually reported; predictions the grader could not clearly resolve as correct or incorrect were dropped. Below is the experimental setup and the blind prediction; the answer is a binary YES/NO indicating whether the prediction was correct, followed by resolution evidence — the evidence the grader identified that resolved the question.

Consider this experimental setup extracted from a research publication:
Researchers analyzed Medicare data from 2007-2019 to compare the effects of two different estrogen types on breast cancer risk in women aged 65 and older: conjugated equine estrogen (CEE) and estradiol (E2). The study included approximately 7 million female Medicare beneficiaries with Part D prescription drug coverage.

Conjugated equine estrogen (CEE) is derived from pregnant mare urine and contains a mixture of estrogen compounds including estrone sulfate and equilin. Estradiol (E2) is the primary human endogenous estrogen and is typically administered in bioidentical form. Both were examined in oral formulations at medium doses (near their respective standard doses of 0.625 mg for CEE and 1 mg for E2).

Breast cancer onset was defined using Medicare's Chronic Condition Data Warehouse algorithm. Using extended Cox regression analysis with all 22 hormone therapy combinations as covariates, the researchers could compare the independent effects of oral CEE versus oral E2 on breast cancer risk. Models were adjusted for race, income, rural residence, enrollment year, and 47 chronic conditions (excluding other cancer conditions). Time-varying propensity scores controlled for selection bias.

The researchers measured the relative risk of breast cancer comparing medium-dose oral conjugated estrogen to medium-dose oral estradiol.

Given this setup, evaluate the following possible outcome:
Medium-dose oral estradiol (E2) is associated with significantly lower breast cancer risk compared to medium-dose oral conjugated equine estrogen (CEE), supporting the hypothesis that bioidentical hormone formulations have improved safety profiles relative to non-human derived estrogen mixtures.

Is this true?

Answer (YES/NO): NO